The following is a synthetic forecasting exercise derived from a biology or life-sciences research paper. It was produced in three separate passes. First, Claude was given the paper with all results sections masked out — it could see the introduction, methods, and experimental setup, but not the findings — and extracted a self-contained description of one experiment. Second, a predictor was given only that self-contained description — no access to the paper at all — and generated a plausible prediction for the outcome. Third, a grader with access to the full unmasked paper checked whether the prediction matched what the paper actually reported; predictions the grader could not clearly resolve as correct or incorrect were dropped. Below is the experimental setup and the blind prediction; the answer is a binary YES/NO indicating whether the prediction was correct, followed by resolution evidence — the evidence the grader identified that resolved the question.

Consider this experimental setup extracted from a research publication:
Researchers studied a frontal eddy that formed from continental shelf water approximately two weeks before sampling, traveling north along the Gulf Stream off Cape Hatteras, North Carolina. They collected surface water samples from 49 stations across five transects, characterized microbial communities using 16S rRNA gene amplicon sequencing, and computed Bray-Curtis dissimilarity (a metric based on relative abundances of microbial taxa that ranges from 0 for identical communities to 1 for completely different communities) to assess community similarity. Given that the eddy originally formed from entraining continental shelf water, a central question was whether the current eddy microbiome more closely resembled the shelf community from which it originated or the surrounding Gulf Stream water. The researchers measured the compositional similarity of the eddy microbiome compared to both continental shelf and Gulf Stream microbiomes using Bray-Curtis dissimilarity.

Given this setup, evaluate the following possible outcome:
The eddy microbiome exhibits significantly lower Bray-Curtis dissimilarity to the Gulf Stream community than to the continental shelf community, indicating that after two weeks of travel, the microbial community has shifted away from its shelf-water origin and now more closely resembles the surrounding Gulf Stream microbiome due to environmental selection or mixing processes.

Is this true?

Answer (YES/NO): YES